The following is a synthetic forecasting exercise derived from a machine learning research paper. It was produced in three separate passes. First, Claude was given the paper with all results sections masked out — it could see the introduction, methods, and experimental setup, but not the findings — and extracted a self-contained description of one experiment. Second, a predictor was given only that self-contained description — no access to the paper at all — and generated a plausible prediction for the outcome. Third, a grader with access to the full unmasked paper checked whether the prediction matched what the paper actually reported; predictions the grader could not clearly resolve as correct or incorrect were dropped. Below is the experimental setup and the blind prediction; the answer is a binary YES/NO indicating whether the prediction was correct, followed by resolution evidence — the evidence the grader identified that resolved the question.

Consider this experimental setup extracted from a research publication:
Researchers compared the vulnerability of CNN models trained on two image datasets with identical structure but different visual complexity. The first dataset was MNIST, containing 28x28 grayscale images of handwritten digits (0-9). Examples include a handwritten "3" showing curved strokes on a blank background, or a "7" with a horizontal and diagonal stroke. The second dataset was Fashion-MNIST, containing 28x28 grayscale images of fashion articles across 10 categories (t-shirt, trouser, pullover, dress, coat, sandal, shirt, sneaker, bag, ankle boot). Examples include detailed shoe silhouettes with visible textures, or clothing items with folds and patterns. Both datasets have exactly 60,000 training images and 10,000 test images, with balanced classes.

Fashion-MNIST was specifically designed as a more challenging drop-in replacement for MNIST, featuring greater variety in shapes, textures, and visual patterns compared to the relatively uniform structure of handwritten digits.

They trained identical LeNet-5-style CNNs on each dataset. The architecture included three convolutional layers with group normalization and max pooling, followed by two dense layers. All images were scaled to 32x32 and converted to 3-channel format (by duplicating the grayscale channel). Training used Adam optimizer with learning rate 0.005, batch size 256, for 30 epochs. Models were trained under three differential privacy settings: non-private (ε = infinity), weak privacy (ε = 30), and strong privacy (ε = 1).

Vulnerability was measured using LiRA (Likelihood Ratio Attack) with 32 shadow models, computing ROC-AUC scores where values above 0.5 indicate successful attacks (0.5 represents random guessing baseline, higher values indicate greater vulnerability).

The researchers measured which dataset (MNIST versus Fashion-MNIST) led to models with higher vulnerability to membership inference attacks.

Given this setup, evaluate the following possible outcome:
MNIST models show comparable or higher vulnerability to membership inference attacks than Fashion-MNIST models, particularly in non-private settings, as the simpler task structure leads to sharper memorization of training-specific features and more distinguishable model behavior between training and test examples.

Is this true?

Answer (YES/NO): NO